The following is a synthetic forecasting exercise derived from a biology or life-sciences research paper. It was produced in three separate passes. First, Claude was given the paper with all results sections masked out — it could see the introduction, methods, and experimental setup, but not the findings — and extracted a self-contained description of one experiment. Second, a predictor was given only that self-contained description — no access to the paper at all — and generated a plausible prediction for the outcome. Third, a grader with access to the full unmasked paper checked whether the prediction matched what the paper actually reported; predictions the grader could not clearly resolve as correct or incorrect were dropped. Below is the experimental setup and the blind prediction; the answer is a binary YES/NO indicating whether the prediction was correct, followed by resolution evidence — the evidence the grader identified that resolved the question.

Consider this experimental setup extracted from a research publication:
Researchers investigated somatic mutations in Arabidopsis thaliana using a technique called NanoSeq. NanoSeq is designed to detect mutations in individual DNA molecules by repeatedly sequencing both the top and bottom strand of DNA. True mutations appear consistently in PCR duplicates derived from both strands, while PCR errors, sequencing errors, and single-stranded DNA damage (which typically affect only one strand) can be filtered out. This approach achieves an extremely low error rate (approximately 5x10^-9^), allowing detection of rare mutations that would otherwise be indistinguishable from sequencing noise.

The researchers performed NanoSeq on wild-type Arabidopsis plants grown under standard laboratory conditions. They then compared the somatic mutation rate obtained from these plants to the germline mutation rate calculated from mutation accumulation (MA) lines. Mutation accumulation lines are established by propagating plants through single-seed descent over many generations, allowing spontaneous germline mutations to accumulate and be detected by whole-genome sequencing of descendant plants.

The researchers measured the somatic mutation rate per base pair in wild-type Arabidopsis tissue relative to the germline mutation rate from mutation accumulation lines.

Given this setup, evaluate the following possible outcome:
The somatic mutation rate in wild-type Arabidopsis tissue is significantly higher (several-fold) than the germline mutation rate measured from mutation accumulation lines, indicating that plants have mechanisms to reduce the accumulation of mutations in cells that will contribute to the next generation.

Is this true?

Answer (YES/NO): YES